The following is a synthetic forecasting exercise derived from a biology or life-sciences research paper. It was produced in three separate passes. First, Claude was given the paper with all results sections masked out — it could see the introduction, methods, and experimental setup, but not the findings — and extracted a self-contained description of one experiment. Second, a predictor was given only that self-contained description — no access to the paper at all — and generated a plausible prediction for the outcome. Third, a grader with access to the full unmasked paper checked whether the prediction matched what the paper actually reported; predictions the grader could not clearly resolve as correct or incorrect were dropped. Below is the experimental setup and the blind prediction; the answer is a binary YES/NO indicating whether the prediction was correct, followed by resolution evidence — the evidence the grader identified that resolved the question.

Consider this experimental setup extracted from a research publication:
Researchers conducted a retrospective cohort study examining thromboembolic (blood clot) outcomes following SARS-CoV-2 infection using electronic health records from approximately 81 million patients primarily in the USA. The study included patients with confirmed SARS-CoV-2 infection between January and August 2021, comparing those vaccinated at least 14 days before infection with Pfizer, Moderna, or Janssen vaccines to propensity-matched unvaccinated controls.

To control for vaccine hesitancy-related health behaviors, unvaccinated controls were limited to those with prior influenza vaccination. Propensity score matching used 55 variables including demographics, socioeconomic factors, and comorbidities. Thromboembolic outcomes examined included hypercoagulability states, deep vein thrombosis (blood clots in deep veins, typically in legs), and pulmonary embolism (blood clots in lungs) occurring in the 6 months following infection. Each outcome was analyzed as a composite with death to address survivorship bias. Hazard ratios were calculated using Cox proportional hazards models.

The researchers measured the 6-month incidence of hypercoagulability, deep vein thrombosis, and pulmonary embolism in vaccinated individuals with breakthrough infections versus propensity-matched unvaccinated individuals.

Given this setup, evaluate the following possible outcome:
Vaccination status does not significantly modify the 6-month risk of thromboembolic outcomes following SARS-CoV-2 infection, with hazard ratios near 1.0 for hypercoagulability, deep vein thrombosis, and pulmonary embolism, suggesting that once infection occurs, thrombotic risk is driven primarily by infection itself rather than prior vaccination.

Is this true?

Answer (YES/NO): NO